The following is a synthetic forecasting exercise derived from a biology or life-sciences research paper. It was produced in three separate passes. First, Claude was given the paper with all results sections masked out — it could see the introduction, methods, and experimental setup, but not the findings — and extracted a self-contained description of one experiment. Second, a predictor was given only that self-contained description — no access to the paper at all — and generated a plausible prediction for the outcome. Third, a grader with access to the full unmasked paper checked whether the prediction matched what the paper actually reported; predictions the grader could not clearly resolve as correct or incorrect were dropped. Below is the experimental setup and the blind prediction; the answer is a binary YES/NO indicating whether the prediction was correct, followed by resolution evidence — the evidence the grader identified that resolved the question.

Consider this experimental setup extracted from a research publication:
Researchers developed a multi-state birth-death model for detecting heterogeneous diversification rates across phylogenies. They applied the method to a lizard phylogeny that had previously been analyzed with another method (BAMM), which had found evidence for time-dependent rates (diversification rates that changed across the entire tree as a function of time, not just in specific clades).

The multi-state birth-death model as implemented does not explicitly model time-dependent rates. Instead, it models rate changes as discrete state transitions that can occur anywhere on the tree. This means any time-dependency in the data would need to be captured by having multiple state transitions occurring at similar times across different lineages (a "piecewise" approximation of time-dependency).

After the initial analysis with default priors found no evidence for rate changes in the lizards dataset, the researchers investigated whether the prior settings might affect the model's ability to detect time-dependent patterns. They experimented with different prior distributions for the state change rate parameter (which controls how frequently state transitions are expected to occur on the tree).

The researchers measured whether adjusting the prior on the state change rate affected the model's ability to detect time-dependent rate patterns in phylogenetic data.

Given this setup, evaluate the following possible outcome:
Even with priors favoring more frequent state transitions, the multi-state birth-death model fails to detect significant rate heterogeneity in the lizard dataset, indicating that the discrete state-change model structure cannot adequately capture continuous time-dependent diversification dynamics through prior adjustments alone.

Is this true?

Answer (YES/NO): NO